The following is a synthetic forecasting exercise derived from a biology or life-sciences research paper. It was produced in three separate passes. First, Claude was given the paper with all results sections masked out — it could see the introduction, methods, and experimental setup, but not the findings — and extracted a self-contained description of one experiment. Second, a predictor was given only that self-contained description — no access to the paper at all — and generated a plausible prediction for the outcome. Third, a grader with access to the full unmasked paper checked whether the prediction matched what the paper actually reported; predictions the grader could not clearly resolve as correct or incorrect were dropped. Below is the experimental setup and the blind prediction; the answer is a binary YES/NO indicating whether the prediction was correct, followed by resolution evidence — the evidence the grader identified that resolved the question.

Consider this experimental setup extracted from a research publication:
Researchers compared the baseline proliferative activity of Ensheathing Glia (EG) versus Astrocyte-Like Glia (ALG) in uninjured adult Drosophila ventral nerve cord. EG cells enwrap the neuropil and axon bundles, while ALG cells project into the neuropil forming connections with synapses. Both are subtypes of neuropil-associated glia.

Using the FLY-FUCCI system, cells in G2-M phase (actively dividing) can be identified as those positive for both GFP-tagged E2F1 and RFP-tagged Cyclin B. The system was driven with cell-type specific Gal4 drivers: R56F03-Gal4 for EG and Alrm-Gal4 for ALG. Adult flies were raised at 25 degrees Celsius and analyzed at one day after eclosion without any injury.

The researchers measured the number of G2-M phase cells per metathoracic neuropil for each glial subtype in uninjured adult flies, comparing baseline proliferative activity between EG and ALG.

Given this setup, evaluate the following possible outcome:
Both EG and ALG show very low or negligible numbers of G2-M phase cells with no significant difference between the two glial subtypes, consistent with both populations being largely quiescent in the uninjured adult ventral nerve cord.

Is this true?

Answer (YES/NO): NO